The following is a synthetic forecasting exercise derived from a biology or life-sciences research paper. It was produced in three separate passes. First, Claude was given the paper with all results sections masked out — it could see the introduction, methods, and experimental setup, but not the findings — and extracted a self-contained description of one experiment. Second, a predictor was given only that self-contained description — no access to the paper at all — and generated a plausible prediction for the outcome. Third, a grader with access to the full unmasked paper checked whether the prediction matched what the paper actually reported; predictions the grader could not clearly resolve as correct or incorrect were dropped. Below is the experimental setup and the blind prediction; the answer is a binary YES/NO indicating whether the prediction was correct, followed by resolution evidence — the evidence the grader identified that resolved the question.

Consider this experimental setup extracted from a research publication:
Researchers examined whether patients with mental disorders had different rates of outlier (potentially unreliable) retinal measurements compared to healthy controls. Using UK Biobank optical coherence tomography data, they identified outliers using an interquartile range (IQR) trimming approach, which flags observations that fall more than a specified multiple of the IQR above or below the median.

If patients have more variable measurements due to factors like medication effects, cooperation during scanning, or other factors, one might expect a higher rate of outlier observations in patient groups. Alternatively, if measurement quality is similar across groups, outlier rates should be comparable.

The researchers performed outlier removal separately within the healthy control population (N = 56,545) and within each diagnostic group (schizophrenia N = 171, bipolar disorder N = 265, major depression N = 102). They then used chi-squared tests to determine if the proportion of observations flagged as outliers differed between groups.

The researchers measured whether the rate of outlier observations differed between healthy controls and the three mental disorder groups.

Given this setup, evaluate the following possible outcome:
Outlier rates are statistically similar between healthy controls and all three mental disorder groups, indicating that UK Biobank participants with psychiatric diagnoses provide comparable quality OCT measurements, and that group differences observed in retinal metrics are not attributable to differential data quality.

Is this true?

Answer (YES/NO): YES